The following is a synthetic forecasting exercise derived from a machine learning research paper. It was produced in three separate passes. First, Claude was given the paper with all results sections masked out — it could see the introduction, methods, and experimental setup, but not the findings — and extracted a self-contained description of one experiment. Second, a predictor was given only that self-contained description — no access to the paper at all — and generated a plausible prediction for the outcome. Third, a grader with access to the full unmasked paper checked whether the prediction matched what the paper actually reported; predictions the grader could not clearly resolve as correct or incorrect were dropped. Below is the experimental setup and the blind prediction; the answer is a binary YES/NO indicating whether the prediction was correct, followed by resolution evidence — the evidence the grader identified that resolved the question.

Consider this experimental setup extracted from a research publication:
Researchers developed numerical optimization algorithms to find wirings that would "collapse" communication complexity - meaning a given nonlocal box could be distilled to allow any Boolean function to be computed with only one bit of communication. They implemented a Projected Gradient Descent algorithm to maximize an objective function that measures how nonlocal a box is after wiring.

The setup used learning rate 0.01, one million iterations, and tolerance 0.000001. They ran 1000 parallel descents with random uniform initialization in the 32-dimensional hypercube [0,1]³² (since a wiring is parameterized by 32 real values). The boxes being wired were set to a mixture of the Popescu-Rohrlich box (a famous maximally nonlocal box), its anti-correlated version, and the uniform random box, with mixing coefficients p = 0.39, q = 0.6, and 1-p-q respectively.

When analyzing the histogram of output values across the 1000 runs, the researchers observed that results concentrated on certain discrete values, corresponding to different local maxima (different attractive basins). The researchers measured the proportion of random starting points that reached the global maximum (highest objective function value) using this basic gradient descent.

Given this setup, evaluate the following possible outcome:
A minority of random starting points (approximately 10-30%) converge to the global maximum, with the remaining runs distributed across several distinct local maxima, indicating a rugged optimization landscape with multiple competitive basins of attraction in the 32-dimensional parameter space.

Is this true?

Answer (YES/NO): NO